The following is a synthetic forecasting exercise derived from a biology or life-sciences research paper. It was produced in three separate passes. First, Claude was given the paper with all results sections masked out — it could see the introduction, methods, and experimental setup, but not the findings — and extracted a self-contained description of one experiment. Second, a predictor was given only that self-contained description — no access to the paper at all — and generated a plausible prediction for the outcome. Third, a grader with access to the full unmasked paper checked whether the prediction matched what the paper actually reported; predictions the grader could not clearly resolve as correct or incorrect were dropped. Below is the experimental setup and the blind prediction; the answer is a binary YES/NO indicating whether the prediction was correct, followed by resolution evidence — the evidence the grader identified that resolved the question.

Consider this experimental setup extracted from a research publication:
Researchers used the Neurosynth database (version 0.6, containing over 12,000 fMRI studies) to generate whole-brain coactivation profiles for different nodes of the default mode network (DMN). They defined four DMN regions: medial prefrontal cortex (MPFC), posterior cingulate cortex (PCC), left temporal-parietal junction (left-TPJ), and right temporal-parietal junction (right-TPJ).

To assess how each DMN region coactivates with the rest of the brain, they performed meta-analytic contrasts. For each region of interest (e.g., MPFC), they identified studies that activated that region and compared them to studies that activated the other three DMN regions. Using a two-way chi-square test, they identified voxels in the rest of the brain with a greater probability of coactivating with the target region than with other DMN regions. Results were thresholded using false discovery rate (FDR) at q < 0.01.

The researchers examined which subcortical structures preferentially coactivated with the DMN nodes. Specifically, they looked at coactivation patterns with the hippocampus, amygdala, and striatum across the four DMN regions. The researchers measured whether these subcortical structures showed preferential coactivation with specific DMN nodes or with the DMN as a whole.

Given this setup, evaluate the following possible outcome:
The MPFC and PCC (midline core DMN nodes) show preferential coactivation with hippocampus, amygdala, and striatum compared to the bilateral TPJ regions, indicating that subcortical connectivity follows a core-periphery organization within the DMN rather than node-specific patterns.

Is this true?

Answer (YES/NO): NO